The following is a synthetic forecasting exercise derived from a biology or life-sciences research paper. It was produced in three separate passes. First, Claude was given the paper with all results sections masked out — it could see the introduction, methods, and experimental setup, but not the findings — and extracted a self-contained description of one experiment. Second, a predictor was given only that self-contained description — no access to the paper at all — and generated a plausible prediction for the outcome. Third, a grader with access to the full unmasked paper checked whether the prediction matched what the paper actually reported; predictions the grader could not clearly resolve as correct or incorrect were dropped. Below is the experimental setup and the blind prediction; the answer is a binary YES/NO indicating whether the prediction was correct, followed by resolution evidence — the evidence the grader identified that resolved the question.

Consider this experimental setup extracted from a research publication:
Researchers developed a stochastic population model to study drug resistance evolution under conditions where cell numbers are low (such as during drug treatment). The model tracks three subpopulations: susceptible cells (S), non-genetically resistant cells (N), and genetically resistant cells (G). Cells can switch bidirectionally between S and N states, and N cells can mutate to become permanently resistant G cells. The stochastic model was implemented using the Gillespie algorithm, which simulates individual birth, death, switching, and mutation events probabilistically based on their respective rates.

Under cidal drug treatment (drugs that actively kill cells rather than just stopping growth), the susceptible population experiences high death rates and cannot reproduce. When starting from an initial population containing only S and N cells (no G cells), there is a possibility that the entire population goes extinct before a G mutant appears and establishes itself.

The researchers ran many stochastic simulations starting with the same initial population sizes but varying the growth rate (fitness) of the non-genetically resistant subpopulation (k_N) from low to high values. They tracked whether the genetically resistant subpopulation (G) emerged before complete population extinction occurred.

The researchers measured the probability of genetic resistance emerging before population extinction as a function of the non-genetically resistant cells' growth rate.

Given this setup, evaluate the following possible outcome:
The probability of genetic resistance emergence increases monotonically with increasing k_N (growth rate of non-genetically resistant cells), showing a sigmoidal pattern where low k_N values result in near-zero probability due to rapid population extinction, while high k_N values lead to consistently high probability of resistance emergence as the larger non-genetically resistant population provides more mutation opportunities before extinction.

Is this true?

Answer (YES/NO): NO